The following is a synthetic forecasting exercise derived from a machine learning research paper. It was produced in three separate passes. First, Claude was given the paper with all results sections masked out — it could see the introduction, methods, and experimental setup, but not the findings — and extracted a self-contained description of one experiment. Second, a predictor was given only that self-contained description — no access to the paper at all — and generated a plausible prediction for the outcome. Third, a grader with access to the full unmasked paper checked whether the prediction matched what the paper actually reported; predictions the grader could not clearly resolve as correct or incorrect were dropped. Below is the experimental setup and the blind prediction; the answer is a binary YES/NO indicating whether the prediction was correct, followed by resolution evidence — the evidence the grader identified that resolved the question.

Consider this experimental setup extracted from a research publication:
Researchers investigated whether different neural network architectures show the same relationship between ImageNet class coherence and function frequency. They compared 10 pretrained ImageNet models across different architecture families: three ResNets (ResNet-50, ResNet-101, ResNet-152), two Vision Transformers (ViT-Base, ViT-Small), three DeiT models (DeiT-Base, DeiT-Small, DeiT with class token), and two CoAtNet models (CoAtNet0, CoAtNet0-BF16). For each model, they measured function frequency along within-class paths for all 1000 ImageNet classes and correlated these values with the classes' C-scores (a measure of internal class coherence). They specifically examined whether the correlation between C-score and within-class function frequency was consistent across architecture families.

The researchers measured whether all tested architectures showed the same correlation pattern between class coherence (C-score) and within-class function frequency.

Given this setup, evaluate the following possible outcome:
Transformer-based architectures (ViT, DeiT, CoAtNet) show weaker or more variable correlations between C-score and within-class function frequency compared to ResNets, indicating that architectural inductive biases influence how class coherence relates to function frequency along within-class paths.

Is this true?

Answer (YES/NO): NO